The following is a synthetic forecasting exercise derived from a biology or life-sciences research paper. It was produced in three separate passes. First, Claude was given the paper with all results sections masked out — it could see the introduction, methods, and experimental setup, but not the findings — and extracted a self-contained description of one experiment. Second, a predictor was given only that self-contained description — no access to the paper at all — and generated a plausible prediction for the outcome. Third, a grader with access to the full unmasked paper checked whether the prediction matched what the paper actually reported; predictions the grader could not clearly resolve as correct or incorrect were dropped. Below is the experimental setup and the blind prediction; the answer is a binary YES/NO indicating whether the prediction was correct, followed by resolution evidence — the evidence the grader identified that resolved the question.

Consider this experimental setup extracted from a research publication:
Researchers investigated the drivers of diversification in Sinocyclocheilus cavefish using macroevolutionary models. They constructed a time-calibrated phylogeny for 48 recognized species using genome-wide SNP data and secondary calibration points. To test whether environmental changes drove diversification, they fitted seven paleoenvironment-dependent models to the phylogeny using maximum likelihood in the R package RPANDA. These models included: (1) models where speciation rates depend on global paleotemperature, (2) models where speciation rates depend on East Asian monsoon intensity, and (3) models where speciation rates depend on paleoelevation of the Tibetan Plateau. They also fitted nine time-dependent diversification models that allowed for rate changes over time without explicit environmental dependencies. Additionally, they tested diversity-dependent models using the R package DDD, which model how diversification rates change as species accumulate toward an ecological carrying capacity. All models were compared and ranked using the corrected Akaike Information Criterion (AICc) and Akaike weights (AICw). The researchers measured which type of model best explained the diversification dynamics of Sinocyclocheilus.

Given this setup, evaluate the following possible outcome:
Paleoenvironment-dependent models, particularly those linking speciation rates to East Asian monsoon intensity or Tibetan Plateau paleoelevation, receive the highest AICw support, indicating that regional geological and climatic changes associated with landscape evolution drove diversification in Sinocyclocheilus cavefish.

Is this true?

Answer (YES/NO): YES